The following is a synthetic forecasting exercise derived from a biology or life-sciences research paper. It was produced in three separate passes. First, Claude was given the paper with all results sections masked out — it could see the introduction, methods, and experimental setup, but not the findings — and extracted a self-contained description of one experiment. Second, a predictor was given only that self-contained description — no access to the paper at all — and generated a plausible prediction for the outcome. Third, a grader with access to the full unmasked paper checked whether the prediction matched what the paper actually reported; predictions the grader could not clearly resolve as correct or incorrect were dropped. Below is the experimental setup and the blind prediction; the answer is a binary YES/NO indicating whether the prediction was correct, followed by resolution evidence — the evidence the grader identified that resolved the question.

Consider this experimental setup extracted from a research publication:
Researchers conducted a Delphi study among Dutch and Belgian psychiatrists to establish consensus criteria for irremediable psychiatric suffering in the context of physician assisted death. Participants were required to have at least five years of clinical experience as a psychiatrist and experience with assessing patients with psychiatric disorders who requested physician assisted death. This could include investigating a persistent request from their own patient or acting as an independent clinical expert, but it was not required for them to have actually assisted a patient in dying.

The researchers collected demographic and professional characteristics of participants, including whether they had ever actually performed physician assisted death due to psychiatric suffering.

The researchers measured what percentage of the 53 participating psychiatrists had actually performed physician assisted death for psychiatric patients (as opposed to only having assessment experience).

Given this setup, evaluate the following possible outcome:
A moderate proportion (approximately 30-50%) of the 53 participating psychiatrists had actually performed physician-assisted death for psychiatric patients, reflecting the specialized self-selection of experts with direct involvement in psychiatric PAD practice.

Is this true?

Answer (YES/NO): NO